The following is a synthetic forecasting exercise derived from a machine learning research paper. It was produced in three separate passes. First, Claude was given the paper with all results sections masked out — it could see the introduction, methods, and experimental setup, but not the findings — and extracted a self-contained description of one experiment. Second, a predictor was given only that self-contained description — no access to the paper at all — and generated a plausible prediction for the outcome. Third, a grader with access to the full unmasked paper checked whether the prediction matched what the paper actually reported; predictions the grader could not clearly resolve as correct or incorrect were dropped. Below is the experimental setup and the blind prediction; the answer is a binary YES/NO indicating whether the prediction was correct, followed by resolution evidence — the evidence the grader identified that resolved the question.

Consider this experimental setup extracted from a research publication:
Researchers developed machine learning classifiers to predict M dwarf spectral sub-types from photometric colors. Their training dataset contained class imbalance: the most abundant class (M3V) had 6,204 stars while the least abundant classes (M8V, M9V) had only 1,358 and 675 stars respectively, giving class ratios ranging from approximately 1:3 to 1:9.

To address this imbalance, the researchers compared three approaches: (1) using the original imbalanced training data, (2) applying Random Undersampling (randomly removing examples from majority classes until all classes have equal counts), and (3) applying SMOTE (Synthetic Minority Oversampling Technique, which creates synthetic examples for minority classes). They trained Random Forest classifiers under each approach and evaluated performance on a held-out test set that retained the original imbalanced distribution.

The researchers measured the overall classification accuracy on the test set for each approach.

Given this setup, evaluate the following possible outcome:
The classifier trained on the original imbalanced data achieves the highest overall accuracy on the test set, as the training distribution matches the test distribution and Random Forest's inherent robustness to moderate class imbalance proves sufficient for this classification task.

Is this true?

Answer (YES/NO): YES